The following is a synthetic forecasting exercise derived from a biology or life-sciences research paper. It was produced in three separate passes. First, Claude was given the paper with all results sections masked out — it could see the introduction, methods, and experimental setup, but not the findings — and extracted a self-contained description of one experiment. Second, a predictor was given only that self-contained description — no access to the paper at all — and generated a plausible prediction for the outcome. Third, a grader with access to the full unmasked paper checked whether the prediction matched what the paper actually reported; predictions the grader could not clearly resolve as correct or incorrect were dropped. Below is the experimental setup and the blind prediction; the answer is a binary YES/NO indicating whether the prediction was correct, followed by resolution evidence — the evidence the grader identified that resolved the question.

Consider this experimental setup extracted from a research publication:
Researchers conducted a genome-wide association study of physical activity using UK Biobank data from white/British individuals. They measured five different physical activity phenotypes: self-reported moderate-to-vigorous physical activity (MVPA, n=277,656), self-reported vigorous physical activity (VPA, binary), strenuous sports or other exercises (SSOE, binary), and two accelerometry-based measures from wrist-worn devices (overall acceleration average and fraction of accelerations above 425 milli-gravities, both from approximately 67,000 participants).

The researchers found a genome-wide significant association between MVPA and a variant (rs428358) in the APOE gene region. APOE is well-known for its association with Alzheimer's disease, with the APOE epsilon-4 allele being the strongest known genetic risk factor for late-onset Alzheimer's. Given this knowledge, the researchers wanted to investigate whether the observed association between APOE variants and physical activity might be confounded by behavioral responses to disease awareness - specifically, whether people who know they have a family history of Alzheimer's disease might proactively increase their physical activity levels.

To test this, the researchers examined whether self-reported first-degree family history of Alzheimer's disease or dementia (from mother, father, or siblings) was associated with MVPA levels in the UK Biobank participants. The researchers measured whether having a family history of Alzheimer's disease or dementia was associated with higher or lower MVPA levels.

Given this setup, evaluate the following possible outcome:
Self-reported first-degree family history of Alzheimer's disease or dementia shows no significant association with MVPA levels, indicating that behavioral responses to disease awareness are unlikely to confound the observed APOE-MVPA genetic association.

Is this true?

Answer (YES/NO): NO